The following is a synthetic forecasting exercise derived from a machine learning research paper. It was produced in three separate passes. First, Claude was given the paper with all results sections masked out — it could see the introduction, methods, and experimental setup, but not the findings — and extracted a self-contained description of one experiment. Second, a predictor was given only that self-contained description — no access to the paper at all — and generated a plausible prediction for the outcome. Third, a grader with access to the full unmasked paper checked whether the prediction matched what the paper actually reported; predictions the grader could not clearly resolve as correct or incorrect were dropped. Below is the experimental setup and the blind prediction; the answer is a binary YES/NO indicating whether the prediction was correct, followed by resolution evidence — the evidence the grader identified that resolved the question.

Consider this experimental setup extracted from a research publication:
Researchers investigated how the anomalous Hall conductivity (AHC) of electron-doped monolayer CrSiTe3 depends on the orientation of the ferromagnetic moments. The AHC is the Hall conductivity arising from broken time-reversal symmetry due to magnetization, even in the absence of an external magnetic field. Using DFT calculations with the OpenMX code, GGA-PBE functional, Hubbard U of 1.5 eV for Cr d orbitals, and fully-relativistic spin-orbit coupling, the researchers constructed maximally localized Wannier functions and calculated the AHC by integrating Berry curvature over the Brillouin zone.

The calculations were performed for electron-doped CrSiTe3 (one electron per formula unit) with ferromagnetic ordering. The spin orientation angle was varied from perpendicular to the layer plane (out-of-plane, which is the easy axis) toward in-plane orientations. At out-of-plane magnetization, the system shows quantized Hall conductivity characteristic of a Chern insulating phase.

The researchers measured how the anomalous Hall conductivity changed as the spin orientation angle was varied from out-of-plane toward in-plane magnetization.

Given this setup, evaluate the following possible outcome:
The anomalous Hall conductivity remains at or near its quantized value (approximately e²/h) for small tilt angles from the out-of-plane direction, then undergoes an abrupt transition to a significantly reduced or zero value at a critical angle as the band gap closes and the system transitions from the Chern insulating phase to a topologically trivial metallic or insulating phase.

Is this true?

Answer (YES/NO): NO